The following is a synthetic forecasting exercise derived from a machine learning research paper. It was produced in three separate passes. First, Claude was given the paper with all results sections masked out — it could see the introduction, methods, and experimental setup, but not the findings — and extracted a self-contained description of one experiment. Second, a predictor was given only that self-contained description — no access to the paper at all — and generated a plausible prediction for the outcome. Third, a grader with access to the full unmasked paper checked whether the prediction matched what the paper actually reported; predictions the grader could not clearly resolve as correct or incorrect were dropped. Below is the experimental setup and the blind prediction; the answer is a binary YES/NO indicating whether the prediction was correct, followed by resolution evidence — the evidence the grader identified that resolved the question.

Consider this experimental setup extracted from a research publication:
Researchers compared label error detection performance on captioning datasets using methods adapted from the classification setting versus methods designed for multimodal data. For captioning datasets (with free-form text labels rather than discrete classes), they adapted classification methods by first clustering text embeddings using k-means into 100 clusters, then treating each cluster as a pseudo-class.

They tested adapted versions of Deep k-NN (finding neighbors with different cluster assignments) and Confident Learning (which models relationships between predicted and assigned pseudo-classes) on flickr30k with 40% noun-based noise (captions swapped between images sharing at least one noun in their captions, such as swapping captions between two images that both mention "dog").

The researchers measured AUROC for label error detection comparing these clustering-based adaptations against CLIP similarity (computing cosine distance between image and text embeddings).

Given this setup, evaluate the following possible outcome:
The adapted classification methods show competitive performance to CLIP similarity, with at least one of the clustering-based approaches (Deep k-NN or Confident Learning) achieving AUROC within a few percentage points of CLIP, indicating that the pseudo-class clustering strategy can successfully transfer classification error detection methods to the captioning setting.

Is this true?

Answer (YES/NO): NO